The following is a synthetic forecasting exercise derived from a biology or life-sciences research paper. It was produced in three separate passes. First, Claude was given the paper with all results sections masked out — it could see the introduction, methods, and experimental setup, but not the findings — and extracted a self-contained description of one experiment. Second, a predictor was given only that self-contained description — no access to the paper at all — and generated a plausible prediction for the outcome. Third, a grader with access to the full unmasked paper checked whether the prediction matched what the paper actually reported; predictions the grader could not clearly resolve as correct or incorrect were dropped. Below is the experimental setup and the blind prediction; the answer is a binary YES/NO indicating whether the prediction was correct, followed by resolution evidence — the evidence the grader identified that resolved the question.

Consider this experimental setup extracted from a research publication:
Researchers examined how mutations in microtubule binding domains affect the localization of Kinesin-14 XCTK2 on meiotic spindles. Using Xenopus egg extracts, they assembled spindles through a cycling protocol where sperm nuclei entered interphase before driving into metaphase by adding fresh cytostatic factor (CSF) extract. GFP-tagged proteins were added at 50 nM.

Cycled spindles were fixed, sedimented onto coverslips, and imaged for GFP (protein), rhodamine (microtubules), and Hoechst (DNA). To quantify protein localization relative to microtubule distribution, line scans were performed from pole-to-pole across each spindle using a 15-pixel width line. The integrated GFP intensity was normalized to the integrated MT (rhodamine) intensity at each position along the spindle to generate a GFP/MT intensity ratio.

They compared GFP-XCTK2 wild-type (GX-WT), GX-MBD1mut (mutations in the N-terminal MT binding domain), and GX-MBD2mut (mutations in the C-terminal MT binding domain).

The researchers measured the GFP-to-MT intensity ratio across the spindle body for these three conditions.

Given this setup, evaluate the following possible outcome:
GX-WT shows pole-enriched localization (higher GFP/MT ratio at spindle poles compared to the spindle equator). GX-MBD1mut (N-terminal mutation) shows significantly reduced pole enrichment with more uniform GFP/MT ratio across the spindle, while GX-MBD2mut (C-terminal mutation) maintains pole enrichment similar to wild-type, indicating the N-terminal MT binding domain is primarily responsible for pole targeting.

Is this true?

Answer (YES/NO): NO